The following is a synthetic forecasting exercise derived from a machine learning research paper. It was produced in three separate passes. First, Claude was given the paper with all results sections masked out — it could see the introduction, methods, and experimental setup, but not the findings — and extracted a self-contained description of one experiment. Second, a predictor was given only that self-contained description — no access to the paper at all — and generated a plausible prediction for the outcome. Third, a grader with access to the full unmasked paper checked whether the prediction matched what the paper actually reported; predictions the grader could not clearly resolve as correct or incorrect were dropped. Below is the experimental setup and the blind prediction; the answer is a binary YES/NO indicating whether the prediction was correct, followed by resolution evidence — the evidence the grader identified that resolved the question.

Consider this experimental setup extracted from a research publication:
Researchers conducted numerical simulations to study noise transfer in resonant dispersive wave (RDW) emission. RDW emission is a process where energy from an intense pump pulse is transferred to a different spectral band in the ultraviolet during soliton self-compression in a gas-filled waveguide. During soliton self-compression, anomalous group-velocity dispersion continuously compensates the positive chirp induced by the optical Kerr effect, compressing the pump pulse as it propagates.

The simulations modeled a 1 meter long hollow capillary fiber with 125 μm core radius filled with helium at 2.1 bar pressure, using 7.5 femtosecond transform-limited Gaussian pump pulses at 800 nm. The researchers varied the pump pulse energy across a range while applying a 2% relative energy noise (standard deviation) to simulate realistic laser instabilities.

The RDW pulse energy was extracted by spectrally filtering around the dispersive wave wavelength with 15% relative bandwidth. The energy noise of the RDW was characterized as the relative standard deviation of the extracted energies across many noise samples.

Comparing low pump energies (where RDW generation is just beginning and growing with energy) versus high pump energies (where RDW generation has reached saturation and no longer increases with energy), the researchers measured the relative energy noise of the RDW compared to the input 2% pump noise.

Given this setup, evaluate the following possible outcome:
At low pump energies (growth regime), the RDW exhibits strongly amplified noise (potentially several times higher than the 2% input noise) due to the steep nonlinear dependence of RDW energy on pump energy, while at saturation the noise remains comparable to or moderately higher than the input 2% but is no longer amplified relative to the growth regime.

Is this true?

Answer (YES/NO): NO